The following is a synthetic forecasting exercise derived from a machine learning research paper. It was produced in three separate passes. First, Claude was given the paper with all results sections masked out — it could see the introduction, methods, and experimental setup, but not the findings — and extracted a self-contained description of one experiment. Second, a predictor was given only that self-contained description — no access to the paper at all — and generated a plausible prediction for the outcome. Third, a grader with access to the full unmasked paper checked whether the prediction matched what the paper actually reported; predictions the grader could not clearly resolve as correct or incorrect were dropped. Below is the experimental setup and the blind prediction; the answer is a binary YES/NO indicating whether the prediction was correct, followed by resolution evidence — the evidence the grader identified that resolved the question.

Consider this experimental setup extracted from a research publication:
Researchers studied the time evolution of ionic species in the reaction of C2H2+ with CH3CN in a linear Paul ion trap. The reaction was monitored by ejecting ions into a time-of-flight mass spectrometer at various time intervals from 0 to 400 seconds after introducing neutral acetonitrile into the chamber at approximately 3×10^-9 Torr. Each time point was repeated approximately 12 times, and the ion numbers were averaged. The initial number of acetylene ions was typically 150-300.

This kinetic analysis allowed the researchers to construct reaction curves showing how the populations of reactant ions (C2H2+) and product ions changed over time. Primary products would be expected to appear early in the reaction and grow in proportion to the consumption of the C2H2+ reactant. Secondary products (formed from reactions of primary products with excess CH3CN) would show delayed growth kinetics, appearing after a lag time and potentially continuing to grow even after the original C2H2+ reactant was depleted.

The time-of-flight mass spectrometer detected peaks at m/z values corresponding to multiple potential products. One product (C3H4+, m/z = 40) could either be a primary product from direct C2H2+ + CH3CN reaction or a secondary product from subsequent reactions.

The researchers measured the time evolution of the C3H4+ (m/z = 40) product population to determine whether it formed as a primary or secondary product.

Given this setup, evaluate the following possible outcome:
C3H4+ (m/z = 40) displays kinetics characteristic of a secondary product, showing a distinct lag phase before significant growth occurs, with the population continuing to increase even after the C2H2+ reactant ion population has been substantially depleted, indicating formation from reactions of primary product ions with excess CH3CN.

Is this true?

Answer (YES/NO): NO